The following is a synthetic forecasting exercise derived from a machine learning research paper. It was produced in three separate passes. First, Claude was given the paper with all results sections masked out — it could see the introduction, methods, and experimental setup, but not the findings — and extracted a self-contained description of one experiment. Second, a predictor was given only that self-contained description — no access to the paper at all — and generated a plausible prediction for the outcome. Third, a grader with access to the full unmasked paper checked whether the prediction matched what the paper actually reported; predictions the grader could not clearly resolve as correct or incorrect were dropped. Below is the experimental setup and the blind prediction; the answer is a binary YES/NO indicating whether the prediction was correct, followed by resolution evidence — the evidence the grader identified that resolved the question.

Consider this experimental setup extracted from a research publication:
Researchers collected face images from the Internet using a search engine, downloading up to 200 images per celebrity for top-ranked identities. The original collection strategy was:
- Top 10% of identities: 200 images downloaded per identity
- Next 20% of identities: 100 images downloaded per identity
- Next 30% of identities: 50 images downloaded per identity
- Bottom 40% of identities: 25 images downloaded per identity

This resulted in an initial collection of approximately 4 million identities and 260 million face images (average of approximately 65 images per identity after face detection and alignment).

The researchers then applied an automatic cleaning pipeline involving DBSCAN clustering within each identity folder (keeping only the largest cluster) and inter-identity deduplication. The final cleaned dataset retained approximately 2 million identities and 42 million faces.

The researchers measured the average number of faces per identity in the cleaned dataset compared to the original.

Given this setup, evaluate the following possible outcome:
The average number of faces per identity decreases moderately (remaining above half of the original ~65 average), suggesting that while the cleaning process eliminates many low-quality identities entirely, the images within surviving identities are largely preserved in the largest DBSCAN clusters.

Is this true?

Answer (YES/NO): NO